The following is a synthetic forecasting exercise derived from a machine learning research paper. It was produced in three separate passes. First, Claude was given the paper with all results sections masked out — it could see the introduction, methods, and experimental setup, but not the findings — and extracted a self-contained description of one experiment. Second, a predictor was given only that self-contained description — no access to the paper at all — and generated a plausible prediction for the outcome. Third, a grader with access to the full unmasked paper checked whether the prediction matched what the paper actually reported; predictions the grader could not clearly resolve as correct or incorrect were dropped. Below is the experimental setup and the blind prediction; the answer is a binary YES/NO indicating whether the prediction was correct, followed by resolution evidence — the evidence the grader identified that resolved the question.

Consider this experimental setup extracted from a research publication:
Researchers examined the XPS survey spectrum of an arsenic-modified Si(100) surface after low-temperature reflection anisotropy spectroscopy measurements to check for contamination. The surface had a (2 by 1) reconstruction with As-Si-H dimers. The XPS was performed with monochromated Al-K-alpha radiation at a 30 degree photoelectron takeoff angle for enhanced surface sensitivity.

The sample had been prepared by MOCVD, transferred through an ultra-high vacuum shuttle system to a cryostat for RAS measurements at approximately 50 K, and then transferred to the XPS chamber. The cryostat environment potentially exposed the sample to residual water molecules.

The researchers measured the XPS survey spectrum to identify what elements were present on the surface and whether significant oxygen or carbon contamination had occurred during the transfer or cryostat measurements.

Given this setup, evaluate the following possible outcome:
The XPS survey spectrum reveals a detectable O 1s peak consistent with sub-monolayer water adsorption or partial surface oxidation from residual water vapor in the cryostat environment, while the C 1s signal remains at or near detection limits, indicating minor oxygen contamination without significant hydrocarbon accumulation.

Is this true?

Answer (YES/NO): NO